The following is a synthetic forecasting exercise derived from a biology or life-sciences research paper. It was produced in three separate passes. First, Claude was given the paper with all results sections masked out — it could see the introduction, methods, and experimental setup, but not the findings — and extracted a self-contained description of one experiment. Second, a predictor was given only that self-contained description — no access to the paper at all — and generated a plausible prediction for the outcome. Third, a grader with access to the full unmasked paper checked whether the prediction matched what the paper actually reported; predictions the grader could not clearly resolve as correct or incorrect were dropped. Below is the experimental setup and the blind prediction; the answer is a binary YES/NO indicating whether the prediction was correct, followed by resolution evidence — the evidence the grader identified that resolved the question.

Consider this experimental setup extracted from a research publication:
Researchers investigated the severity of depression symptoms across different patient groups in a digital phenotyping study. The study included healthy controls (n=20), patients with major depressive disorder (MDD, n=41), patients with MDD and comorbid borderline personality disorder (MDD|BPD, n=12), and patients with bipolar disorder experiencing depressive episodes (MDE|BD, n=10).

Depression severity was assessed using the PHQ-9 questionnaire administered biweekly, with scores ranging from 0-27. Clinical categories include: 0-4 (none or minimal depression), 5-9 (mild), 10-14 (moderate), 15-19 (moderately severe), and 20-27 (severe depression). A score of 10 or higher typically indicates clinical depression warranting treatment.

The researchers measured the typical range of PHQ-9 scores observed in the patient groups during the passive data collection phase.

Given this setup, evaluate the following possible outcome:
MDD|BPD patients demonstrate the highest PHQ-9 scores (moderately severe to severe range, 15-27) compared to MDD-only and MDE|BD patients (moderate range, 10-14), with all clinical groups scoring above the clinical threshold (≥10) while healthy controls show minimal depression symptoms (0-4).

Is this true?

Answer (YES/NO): NO